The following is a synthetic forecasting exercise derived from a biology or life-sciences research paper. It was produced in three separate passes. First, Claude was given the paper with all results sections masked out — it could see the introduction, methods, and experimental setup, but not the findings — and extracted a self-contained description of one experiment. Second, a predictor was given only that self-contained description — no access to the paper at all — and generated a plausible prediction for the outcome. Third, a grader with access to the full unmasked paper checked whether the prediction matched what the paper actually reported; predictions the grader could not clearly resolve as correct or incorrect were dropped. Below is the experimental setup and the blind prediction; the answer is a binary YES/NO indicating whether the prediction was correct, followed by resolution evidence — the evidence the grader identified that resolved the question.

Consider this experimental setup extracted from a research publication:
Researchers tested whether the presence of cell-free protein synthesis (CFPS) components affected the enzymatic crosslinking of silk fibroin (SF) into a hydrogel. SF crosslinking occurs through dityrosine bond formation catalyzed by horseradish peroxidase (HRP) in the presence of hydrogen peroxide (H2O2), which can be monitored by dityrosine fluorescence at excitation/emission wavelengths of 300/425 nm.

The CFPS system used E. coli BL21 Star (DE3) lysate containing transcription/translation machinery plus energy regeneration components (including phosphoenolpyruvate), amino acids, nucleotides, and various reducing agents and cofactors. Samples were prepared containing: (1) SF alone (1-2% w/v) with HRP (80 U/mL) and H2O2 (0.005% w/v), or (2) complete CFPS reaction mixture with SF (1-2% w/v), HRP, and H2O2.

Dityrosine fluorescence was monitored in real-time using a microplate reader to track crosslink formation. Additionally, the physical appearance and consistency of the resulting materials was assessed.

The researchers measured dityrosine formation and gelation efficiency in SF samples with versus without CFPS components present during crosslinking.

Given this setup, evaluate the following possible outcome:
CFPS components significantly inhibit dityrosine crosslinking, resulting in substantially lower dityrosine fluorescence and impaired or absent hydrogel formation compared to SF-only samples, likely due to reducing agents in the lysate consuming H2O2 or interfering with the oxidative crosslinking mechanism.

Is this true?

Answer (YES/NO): YES